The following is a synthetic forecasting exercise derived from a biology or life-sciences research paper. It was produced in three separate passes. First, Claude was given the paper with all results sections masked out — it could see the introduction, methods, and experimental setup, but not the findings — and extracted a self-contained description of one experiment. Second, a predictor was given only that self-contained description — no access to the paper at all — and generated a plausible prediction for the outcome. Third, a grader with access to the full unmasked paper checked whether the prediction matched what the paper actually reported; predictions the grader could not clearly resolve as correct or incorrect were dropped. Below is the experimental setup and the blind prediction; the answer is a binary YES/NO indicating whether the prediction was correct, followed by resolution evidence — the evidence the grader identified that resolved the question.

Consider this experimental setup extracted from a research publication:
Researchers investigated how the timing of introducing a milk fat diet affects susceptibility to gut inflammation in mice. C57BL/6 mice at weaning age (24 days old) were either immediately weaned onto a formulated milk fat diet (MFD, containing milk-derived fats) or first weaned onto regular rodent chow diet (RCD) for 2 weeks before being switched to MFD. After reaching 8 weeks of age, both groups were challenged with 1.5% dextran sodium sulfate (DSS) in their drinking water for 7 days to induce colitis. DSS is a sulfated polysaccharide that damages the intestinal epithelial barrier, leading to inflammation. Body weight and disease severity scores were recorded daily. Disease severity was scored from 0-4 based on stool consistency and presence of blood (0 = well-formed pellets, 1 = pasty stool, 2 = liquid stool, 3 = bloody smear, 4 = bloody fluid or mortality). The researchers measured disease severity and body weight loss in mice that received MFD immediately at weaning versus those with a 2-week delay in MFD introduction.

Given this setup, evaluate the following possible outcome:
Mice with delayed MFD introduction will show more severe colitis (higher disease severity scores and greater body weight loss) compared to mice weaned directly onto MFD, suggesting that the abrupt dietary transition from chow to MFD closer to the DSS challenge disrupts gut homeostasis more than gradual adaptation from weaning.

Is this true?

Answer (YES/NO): YES